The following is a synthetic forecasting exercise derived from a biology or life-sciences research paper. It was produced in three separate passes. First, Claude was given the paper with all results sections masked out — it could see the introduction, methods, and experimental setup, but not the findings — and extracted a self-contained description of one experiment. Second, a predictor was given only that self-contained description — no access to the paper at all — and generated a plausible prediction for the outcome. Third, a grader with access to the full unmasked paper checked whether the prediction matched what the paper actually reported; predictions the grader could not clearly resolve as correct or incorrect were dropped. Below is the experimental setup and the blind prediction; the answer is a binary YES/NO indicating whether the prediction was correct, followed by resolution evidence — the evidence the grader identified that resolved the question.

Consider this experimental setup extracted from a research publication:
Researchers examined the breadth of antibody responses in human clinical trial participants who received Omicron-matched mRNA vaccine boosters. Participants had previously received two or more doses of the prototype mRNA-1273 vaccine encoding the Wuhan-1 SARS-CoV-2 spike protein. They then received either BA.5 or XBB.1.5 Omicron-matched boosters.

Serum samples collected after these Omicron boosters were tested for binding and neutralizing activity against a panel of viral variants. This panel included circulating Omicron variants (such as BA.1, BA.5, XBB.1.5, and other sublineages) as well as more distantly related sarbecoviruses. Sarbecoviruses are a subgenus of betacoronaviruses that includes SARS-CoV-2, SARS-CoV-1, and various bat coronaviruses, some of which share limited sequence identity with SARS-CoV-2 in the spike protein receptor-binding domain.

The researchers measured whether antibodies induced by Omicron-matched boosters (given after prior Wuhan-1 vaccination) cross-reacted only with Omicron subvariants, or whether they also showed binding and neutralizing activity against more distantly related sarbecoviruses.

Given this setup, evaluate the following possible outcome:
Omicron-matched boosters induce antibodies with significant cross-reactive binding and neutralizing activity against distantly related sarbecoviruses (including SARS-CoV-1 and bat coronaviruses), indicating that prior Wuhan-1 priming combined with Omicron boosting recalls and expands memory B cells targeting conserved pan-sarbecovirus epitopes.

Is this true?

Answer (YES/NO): YES